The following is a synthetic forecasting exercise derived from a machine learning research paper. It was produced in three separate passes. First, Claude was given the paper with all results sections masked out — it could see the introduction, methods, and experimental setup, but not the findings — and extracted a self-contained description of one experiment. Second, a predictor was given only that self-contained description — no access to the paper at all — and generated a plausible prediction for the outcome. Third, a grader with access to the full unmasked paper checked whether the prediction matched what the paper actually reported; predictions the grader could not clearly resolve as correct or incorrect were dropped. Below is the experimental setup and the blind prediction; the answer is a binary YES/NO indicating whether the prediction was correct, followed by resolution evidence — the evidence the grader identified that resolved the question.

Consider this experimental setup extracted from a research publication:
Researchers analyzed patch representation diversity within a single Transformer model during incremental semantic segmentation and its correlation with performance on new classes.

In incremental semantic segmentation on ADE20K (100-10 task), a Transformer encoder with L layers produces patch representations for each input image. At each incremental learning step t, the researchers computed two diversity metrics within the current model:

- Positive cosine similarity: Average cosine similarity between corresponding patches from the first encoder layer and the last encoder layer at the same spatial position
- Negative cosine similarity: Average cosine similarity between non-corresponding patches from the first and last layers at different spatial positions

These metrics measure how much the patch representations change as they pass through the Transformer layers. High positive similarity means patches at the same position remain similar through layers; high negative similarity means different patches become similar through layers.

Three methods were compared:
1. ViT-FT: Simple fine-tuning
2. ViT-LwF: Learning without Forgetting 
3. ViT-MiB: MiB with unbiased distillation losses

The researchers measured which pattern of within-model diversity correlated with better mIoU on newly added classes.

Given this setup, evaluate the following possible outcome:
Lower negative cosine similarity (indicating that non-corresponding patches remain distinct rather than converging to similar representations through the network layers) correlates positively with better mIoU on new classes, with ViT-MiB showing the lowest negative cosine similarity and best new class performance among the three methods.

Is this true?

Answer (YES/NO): YES